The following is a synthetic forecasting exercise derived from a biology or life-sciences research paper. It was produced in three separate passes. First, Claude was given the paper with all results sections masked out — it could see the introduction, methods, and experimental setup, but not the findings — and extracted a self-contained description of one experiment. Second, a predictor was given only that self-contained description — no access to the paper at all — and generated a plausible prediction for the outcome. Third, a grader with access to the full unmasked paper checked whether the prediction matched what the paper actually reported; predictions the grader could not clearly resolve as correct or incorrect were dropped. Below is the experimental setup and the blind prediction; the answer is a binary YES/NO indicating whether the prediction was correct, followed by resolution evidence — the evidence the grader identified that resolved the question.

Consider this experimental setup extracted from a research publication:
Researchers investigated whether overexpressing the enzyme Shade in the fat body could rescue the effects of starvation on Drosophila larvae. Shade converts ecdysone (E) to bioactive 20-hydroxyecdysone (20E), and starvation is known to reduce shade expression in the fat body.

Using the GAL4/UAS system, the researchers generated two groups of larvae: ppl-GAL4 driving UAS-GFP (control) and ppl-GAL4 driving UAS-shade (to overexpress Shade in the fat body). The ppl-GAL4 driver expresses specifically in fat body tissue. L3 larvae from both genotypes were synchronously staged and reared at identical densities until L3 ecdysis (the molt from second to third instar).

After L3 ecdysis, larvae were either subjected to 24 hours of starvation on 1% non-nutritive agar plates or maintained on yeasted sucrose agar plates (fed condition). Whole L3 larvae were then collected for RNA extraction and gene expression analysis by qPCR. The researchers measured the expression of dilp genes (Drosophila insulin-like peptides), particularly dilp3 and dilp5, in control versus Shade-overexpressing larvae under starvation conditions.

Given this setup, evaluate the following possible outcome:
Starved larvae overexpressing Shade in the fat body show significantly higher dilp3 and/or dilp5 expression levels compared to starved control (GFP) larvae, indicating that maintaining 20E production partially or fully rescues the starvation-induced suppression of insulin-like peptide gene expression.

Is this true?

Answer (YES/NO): YES